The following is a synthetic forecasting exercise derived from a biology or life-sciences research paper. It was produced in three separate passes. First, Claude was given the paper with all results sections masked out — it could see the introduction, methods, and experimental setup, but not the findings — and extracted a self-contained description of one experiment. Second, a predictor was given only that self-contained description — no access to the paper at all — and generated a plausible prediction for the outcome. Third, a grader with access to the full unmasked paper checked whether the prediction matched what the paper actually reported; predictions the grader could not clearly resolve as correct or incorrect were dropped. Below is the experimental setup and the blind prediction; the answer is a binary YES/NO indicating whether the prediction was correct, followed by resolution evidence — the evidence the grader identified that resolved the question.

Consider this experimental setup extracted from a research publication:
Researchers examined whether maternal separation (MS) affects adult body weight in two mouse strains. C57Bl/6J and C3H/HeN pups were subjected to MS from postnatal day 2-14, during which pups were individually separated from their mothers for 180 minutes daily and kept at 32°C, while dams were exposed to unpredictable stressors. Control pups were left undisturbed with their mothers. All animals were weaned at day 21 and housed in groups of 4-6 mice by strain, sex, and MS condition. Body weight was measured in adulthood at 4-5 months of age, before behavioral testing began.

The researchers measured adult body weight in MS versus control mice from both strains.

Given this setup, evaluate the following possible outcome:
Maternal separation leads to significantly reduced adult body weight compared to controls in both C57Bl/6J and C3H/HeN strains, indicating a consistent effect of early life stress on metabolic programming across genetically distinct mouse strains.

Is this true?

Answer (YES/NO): NO